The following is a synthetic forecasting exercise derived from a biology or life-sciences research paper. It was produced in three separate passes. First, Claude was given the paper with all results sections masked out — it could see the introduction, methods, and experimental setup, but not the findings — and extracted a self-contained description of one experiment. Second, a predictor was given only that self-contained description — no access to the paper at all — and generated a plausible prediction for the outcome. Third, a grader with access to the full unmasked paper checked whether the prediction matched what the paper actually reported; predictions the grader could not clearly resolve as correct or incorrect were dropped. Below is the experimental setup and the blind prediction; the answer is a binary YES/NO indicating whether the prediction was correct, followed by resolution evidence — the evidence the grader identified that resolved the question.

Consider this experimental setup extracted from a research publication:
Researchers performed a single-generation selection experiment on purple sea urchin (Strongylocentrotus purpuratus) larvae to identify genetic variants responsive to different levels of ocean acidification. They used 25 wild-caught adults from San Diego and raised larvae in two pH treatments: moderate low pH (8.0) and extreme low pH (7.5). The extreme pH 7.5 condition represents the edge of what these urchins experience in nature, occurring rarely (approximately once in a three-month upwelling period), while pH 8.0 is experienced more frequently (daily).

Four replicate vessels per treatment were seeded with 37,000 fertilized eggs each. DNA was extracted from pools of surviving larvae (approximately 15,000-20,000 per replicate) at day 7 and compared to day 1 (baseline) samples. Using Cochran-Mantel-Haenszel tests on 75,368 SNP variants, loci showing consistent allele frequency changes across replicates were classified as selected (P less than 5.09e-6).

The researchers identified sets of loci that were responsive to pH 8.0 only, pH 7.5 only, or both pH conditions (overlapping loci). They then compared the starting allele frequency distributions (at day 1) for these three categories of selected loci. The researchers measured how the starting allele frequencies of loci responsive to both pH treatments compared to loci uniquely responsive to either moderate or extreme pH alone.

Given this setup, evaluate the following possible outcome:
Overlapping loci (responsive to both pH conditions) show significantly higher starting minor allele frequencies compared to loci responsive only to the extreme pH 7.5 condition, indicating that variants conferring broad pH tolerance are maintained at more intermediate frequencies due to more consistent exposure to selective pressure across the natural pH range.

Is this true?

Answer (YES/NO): YES